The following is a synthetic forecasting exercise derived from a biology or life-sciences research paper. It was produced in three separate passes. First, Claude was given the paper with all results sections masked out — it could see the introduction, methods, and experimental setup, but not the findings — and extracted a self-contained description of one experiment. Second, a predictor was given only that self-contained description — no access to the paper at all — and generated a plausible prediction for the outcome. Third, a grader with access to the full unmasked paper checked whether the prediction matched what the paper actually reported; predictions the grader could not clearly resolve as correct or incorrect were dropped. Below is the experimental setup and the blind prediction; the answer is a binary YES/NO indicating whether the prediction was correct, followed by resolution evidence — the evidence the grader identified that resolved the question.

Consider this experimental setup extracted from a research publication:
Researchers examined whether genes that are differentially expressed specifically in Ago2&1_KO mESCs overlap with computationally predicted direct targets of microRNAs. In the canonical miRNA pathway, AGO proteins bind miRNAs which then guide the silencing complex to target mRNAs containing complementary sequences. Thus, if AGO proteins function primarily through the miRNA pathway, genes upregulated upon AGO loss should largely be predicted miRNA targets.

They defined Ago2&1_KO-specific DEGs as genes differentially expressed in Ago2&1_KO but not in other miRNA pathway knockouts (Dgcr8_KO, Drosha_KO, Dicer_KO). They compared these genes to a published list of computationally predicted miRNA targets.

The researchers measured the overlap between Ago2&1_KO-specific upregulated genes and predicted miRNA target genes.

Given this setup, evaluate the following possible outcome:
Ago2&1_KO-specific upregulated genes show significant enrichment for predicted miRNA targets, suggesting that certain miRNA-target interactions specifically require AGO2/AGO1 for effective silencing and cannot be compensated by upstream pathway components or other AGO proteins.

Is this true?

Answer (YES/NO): NO